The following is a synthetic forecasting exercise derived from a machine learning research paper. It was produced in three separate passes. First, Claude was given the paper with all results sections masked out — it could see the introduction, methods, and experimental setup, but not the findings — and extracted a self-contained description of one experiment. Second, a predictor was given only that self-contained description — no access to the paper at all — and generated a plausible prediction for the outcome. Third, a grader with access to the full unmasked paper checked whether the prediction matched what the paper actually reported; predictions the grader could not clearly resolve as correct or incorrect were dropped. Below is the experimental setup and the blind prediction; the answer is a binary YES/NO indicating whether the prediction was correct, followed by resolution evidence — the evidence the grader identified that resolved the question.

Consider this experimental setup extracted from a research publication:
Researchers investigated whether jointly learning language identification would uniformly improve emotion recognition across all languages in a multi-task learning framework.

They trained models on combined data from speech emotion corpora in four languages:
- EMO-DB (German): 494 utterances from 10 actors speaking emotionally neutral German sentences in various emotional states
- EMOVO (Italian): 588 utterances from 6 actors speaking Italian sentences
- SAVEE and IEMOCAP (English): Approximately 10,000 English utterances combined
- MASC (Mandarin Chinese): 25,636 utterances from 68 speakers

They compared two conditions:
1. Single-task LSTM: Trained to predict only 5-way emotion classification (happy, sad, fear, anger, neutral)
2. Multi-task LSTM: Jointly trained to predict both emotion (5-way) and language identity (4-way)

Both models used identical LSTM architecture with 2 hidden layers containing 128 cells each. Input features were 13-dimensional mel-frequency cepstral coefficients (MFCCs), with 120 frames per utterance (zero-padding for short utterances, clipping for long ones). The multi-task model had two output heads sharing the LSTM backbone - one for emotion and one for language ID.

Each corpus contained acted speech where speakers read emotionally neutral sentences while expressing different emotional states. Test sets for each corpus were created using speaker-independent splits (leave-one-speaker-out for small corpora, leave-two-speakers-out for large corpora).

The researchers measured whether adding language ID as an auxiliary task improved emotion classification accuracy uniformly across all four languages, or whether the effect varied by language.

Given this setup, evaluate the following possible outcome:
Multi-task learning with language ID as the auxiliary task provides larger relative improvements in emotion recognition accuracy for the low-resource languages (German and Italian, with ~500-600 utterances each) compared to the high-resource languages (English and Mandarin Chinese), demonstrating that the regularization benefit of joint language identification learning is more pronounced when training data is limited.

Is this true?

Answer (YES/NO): NO